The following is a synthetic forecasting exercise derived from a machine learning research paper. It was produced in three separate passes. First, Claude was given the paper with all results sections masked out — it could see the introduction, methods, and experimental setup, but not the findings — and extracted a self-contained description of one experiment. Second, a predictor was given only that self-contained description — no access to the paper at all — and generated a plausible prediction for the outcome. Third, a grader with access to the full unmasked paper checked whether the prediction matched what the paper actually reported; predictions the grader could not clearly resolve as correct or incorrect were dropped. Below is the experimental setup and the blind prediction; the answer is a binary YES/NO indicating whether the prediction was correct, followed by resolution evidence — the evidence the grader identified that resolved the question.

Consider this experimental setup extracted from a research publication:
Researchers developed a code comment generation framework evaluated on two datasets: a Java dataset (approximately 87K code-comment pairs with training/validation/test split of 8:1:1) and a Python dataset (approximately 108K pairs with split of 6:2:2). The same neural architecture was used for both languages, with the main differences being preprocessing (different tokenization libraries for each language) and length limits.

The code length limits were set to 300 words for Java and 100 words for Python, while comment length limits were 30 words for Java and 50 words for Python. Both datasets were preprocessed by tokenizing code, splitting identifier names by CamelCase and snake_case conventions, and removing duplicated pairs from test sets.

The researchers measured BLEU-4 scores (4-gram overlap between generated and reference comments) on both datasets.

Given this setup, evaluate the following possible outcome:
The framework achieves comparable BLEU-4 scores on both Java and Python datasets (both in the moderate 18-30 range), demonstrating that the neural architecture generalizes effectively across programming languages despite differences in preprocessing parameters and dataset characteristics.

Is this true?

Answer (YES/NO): YES